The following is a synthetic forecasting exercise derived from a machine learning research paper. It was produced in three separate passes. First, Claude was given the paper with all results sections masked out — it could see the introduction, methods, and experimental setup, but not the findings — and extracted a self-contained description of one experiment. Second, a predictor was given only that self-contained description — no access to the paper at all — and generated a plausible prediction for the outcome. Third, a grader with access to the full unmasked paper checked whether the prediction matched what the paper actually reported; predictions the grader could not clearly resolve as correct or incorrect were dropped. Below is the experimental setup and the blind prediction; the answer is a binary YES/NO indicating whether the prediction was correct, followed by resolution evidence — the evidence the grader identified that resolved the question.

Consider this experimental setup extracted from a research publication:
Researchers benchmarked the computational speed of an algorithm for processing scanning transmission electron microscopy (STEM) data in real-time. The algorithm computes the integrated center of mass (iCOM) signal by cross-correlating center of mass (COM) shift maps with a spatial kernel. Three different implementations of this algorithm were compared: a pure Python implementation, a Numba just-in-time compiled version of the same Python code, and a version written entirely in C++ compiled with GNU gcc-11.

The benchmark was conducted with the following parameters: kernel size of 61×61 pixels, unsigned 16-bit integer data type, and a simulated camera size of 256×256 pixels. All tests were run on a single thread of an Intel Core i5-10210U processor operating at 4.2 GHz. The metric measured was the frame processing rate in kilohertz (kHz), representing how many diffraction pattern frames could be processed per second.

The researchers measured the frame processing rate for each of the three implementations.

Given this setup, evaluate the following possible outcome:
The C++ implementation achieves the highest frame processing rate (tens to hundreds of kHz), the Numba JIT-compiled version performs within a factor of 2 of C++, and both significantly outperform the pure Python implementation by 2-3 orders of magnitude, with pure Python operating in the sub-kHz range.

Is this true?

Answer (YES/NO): NO